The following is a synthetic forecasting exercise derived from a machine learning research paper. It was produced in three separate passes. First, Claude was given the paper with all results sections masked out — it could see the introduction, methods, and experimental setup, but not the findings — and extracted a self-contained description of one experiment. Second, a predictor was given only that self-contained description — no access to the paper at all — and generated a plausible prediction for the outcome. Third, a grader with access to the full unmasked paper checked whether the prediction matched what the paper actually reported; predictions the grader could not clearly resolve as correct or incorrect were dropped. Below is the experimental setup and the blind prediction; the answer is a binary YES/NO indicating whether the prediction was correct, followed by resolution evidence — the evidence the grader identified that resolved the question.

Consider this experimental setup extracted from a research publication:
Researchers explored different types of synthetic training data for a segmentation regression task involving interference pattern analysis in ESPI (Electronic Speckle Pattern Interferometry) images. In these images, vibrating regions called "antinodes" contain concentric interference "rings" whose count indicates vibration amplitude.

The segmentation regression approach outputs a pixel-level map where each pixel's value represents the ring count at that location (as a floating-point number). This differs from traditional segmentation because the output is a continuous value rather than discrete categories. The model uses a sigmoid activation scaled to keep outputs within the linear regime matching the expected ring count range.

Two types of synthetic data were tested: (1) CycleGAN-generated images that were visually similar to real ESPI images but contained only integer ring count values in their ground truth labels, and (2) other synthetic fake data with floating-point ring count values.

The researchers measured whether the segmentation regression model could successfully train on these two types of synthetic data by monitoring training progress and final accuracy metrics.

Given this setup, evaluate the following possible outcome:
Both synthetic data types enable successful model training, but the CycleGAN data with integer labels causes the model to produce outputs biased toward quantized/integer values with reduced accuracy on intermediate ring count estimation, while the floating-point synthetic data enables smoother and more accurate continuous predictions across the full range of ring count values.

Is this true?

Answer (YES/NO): NO